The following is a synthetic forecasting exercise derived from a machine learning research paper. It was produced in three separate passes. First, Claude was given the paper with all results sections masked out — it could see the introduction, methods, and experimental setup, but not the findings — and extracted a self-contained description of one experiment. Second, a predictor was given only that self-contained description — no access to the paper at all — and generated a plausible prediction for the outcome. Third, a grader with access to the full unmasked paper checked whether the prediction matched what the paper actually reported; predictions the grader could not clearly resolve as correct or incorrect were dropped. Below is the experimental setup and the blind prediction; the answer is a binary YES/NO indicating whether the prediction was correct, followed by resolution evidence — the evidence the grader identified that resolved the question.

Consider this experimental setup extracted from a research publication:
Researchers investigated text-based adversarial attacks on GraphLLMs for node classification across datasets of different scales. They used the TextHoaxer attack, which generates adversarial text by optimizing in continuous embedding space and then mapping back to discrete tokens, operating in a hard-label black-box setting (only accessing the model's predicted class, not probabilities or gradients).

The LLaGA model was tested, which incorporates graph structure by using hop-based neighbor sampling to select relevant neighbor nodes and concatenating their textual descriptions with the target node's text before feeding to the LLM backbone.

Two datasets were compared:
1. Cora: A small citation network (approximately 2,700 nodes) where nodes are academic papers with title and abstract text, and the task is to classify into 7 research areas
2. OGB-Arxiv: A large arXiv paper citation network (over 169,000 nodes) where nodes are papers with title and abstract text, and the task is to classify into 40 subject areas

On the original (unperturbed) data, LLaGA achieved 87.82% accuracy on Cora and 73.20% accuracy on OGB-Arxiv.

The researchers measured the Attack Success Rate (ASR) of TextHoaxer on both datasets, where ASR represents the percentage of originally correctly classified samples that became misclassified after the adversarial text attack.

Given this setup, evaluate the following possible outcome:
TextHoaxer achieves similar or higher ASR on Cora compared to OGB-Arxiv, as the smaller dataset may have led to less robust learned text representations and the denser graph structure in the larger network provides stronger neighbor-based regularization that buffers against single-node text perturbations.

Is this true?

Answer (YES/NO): YES